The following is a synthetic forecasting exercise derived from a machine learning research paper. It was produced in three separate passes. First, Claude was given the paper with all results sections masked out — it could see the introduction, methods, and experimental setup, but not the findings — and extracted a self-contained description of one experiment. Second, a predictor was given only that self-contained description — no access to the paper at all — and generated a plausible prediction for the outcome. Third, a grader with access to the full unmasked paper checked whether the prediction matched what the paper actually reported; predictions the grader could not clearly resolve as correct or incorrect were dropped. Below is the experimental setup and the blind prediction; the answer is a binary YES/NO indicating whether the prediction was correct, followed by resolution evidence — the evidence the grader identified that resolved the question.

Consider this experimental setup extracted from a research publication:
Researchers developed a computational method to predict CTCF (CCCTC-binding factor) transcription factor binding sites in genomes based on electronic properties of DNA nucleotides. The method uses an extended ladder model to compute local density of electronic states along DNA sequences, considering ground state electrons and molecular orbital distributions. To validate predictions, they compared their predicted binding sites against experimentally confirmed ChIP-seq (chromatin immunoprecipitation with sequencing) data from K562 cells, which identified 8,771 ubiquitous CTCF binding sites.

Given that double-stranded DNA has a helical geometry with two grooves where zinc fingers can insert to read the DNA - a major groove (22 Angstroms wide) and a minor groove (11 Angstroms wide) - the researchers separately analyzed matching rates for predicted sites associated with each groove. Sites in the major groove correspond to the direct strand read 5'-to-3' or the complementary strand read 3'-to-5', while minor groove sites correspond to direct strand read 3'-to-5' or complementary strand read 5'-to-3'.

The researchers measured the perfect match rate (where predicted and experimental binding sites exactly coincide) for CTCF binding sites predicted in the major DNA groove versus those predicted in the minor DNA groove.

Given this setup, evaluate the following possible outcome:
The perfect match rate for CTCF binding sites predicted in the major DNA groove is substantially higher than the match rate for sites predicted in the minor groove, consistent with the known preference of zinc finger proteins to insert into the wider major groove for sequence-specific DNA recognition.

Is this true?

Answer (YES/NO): YES